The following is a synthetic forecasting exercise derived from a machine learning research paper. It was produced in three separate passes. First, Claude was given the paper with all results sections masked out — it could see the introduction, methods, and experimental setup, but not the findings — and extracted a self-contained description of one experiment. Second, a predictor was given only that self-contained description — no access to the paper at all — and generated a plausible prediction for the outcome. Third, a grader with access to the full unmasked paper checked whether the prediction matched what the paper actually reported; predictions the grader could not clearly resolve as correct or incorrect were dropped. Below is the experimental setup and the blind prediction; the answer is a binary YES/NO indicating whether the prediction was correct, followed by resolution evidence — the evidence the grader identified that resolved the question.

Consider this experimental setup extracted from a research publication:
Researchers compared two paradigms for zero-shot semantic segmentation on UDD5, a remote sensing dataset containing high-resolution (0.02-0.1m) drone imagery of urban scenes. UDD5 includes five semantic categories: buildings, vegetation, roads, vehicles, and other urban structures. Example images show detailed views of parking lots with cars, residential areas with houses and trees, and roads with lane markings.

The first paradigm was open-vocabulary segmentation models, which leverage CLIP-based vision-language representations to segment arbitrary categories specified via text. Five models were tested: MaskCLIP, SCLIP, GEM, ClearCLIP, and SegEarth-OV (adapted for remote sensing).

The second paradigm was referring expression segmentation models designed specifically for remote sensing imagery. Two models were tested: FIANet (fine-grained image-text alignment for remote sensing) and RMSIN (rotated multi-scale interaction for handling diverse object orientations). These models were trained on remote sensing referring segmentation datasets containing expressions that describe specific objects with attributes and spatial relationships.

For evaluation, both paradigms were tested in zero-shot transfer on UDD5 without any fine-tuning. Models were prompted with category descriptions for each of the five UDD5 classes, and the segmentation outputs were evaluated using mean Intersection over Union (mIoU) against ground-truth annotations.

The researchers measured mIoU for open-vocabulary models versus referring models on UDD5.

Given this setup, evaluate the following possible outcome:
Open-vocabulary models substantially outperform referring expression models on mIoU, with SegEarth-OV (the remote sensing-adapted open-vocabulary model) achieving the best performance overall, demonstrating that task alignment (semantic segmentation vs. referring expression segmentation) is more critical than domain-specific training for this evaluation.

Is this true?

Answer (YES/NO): NO